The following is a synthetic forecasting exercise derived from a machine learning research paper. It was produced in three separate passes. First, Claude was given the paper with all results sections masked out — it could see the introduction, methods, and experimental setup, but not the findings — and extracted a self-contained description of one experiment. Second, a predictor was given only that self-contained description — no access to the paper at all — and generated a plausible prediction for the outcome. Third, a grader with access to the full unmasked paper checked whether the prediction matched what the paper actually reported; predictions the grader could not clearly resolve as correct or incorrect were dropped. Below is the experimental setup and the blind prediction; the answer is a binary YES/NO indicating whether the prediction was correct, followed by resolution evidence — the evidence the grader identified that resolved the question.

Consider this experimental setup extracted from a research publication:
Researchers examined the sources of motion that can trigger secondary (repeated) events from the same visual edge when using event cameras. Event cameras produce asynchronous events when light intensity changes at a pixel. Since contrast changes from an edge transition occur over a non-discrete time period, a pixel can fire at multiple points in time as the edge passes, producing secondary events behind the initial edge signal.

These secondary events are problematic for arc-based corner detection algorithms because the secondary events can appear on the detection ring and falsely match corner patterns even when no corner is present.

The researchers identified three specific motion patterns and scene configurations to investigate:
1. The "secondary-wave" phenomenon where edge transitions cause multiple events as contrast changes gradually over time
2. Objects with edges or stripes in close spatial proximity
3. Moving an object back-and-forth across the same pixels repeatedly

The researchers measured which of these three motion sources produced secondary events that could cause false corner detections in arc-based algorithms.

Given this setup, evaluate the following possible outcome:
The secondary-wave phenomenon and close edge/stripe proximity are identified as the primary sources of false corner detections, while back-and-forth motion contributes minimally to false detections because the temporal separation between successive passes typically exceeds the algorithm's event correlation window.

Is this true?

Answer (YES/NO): NO